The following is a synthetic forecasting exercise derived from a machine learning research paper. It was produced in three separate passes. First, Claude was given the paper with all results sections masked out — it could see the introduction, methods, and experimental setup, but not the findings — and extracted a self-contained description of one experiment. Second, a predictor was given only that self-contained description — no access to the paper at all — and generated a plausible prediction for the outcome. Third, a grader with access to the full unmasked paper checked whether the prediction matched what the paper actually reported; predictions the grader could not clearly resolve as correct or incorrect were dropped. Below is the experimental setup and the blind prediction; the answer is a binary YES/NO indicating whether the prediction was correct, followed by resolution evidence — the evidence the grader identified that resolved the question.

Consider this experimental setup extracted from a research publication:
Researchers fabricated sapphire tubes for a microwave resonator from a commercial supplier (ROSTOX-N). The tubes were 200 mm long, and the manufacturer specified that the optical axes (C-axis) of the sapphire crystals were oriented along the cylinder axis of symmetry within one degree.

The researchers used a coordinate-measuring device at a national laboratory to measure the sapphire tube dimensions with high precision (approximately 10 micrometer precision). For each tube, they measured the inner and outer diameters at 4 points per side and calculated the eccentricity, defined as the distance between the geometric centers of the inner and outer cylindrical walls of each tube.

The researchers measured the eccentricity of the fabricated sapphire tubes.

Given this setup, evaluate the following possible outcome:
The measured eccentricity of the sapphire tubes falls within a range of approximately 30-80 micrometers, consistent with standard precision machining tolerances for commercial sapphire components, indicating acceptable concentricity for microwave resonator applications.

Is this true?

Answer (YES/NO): NO